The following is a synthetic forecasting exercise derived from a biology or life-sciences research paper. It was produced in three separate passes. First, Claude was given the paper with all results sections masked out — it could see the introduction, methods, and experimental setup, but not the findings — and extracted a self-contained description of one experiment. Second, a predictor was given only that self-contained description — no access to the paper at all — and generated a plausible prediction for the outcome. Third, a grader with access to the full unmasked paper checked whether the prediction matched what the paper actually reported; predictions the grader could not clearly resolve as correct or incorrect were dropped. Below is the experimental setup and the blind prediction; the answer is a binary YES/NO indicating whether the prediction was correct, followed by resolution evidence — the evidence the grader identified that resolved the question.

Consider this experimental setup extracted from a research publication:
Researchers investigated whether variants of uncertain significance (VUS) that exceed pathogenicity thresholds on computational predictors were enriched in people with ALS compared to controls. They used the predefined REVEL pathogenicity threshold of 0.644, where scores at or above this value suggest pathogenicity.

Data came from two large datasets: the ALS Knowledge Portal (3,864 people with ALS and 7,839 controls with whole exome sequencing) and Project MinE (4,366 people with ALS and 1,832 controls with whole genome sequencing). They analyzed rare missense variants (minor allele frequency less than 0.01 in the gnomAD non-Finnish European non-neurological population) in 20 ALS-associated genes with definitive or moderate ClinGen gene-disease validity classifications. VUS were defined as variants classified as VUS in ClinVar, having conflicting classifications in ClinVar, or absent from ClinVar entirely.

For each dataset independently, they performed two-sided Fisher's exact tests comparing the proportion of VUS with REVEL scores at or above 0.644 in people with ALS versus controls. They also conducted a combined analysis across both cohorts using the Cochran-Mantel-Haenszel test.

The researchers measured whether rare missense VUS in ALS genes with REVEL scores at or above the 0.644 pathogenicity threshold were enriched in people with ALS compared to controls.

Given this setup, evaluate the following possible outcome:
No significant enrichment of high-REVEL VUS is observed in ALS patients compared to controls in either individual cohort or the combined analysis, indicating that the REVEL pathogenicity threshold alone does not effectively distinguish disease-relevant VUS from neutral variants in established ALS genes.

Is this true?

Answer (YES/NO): NO